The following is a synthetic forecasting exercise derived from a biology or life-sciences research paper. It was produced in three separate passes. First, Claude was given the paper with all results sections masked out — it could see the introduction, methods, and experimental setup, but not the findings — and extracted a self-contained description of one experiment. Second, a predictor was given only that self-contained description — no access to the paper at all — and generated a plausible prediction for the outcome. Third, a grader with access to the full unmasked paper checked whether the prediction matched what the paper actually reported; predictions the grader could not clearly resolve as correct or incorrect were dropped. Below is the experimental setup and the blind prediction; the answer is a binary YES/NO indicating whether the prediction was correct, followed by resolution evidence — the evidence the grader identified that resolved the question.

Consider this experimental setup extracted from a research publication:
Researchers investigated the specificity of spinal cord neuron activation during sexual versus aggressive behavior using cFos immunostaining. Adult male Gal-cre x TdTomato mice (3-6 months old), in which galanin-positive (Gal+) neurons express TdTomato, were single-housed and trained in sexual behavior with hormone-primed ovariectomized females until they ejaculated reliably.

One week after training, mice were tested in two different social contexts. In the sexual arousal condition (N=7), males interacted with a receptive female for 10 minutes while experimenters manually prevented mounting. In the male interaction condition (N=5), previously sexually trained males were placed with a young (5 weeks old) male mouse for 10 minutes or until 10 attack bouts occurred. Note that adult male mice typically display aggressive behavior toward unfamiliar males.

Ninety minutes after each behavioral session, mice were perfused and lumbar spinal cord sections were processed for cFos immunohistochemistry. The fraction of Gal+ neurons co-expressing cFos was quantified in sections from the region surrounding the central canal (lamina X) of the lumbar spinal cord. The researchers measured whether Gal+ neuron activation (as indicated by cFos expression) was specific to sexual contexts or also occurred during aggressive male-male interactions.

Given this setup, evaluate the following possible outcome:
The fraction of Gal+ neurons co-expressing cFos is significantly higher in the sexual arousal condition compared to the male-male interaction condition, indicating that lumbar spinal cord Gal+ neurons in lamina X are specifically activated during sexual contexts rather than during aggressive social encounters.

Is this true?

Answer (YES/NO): NO